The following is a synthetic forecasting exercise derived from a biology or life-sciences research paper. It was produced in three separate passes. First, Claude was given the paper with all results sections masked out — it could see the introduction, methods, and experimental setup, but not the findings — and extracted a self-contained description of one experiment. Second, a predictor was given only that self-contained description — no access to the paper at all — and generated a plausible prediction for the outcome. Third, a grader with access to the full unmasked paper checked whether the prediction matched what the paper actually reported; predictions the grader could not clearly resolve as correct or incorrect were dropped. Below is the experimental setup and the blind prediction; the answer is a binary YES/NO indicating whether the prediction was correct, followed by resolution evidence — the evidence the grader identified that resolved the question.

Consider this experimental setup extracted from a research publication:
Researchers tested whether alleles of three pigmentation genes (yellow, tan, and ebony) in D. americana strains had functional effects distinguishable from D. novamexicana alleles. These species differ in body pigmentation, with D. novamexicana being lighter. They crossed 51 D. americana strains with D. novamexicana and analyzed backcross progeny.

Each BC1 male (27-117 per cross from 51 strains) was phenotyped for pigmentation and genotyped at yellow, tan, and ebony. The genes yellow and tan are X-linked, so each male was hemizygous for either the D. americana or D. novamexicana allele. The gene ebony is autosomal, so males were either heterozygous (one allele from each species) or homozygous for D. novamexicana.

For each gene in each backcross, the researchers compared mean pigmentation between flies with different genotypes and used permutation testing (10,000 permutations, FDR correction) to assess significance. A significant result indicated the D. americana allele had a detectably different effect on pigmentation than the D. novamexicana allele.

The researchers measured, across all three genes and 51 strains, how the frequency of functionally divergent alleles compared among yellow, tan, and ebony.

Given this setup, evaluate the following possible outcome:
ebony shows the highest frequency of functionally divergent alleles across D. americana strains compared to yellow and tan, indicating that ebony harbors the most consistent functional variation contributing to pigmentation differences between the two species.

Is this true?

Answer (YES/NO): YES